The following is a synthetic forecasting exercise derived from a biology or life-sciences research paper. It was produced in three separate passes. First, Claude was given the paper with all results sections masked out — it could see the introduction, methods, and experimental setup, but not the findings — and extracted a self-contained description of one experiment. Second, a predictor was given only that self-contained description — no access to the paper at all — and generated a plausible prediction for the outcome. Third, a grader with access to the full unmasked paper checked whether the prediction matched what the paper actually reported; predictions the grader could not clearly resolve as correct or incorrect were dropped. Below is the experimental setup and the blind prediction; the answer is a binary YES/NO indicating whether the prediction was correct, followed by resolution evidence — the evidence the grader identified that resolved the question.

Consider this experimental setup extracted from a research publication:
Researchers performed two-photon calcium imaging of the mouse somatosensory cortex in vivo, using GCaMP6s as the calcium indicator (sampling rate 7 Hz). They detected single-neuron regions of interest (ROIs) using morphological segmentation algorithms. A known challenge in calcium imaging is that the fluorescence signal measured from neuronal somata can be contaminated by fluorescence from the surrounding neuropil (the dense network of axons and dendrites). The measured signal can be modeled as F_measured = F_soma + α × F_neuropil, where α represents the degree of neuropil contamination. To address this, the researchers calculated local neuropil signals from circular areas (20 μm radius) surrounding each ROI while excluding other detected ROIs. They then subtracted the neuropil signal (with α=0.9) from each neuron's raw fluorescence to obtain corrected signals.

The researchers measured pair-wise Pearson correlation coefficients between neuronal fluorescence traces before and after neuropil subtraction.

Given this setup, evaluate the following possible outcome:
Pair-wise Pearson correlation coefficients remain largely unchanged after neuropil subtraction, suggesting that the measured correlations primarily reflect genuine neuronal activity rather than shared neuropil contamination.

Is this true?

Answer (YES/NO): NO